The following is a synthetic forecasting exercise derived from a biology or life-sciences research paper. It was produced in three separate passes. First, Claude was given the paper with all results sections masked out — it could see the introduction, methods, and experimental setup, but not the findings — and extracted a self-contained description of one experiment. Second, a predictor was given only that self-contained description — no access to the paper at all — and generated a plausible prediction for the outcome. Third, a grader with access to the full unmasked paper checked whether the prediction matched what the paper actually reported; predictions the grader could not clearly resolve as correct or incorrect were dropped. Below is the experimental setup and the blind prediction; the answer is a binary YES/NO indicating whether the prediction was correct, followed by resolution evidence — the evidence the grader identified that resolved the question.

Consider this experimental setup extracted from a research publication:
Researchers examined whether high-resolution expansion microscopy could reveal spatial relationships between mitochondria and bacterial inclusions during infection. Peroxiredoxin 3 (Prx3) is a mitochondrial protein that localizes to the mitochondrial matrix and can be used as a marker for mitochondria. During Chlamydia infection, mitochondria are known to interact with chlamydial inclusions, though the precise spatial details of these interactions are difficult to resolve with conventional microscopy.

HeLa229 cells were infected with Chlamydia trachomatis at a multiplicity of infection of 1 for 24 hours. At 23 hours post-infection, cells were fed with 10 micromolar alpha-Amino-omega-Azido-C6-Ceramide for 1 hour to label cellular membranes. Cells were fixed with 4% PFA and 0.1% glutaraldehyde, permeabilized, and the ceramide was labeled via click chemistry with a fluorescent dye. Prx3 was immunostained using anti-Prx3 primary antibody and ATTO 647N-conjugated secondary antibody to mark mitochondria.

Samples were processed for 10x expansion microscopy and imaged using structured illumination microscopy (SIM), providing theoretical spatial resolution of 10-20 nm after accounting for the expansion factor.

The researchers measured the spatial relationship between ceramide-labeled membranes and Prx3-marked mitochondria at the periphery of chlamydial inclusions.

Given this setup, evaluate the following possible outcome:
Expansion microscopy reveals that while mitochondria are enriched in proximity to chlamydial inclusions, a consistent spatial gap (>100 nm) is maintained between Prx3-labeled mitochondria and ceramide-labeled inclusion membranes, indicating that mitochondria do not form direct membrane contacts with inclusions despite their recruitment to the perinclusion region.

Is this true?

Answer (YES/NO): NO